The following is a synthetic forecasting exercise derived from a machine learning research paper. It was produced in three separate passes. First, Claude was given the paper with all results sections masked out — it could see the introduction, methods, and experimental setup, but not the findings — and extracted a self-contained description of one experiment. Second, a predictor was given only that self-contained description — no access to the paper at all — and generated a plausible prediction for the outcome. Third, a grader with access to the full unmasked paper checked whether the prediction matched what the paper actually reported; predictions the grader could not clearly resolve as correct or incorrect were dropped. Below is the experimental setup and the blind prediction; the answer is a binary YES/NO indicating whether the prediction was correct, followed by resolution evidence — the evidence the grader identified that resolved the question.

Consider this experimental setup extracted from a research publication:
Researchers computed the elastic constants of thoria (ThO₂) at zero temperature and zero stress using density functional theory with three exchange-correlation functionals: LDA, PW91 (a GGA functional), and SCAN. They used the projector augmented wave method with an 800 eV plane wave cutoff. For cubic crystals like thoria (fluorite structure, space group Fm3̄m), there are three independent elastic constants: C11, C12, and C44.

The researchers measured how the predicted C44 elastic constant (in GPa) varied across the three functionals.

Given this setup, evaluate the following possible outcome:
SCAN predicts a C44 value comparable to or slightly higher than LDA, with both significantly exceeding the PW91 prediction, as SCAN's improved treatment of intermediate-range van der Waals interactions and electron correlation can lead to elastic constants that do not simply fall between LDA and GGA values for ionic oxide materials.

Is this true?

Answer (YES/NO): NO